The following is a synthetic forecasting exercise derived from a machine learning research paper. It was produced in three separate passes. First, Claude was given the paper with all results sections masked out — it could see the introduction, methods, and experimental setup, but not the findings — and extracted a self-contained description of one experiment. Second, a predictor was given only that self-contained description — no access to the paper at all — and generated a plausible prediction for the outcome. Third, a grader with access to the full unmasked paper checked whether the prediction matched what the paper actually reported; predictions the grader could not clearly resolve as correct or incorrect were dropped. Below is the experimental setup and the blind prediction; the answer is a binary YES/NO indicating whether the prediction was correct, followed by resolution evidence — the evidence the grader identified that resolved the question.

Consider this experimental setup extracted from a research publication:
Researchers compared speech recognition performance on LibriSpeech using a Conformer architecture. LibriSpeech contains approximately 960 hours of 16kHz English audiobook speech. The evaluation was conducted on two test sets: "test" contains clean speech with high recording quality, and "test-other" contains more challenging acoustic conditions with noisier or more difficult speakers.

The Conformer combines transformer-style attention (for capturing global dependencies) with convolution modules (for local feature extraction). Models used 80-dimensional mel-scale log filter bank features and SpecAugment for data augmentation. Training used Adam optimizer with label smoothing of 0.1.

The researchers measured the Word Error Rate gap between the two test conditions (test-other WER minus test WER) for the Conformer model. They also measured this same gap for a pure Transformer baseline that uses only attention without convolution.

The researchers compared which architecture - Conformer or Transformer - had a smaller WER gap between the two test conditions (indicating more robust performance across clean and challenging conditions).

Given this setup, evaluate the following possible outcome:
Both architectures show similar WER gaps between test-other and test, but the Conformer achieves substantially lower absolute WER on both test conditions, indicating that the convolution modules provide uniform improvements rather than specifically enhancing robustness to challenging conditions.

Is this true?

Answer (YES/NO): NO